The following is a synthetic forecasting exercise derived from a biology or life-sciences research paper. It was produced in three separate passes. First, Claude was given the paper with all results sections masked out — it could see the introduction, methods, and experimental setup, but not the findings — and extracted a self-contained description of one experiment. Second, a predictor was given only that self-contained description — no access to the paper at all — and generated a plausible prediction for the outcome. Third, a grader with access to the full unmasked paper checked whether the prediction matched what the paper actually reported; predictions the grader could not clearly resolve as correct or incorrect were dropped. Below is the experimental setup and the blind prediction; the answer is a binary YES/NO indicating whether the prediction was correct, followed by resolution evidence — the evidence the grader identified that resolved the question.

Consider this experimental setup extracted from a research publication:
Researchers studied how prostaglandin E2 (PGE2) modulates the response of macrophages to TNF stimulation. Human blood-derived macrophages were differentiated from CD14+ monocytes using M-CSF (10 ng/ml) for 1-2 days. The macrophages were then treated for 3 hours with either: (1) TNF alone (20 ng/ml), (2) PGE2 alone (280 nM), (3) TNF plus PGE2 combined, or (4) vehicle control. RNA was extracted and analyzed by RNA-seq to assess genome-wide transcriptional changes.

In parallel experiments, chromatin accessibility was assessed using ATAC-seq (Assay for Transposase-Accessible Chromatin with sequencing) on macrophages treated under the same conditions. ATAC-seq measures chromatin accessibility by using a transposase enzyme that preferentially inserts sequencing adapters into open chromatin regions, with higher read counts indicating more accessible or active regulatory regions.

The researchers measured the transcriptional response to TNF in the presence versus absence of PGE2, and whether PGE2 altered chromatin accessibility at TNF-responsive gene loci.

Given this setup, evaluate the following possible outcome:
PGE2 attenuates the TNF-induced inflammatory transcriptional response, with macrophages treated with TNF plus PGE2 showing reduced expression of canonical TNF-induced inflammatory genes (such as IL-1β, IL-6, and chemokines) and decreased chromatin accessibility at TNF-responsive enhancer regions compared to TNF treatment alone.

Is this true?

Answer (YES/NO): NO